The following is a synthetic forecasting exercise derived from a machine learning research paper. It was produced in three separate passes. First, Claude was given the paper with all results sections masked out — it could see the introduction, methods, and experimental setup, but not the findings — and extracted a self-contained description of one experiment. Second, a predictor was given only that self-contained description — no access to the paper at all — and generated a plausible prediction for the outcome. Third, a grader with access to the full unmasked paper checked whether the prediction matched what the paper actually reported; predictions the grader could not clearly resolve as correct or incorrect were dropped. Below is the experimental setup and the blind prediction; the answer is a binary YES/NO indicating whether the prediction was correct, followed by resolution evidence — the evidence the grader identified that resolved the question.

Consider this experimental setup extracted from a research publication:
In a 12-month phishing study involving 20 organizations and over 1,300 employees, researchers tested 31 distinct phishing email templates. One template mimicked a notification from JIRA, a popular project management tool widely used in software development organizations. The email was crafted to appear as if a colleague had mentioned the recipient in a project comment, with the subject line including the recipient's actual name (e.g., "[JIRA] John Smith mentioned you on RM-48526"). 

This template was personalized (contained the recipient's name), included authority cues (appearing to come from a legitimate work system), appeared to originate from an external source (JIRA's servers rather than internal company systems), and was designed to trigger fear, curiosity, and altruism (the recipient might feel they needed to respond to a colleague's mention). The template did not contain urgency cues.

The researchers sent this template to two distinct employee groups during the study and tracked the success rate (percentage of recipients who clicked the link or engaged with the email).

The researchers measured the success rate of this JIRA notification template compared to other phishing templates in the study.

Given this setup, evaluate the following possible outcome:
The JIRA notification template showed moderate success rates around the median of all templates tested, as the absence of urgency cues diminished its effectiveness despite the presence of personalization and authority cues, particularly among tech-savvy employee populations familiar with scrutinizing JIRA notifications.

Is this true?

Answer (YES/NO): NO